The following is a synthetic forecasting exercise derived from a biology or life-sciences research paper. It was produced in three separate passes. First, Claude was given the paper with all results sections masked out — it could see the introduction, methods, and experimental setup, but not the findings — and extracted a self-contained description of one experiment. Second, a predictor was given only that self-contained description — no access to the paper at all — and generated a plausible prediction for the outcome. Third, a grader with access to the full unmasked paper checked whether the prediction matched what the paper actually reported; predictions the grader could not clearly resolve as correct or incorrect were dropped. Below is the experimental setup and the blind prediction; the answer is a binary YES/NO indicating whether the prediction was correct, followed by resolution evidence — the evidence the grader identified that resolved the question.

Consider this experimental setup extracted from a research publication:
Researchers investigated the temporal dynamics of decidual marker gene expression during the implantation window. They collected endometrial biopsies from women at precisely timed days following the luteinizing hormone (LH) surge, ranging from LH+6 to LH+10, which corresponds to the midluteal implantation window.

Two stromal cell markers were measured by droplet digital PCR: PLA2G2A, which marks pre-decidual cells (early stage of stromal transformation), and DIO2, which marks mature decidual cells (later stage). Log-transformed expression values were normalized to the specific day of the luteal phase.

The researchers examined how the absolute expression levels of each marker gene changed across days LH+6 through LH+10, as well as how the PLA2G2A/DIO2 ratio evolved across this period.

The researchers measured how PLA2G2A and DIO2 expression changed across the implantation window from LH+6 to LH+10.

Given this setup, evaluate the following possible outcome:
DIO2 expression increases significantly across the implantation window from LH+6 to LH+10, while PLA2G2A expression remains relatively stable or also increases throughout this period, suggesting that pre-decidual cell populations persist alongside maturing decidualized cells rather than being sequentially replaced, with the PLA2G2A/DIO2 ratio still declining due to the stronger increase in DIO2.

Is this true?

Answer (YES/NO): NO